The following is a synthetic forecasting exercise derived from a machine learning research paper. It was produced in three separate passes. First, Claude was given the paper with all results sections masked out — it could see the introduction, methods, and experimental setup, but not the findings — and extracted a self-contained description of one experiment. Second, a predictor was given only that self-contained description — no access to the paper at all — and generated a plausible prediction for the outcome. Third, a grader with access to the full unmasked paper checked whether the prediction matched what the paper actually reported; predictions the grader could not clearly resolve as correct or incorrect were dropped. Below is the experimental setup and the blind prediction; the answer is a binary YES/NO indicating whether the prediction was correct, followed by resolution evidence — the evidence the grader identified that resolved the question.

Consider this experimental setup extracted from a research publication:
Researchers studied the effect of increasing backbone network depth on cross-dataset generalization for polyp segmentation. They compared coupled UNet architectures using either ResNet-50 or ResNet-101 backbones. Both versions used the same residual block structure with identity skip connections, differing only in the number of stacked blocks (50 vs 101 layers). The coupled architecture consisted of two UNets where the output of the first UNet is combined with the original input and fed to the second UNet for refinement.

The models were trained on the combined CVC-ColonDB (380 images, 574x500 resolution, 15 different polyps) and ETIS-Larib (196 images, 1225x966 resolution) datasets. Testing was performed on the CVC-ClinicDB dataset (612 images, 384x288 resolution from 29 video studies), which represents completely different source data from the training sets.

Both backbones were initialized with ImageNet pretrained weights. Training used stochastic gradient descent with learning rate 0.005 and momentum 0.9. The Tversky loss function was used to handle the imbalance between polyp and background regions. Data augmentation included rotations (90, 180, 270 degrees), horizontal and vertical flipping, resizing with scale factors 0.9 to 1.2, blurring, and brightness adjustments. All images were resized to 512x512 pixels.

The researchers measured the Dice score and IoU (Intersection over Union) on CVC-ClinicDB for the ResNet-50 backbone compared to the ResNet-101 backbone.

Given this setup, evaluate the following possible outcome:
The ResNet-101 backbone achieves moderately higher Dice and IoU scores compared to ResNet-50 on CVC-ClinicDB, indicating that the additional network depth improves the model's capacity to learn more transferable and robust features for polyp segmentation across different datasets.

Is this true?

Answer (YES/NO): NO